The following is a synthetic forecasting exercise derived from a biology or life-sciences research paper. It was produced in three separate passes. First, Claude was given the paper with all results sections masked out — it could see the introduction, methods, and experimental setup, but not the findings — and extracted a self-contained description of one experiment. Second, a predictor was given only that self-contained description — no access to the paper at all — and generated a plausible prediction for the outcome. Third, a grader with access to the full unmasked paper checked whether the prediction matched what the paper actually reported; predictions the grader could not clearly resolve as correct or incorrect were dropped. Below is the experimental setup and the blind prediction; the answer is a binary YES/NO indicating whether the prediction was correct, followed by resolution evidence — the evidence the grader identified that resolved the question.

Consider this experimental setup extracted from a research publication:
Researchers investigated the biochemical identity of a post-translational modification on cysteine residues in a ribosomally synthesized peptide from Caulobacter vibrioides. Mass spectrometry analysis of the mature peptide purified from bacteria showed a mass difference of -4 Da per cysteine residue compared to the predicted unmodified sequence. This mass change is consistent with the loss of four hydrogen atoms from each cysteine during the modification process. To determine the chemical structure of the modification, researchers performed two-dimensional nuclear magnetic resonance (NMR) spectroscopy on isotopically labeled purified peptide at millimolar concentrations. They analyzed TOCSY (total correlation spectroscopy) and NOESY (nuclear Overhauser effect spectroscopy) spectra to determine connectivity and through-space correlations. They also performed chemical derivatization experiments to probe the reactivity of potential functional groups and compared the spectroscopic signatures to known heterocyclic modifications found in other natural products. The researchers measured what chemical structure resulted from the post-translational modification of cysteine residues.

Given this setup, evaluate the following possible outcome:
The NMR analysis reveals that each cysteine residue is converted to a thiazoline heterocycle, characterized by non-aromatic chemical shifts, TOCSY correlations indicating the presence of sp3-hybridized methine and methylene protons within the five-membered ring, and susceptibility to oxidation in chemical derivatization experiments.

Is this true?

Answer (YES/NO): NO